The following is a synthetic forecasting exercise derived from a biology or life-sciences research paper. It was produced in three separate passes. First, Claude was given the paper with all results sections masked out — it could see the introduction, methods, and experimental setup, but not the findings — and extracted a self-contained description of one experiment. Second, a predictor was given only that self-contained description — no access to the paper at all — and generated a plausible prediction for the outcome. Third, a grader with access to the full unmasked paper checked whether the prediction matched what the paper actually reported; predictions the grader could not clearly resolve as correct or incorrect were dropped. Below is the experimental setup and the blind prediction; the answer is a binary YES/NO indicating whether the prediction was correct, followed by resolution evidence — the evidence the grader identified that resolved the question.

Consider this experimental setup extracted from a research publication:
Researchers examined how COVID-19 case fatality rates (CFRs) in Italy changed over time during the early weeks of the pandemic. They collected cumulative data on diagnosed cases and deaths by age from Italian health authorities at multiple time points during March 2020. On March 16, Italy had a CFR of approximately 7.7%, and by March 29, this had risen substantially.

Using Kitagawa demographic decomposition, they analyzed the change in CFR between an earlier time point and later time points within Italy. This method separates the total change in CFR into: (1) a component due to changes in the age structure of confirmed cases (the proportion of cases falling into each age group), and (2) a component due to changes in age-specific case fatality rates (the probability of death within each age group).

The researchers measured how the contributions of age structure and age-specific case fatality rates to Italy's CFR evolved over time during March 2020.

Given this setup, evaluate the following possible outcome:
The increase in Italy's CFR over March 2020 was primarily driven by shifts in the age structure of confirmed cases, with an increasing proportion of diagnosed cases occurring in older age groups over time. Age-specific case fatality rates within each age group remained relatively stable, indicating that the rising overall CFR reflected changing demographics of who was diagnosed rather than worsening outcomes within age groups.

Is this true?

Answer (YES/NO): NO